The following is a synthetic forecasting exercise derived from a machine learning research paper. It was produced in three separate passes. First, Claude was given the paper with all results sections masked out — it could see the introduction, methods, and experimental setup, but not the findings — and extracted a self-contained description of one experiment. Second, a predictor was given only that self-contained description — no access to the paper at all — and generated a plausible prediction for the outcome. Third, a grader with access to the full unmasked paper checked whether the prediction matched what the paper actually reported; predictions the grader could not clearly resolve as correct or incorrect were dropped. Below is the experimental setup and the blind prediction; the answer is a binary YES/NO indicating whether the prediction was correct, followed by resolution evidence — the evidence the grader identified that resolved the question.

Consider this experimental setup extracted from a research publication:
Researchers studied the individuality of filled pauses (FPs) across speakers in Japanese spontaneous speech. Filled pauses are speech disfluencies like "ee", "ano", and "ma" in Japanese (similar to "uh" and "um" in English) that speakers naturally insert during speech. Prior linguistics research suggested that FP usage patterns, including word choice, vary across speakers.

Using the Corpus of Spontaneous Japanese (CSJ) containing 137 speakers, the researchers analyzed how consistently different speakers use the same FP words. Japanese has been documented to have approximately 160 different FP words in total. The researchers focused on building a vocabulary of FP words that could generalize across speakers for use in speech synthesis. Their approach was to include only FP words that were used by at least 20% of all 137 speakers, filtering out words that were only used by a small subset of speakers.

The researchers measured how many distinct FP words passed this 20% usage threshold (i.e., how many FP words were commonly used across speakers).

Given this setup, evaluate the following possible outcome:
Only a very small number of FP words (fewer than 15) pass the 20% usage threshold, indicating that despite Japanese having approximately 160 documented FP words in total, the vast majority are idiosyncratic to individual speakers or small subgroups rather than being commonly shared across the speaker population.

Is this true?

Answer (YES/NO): YES